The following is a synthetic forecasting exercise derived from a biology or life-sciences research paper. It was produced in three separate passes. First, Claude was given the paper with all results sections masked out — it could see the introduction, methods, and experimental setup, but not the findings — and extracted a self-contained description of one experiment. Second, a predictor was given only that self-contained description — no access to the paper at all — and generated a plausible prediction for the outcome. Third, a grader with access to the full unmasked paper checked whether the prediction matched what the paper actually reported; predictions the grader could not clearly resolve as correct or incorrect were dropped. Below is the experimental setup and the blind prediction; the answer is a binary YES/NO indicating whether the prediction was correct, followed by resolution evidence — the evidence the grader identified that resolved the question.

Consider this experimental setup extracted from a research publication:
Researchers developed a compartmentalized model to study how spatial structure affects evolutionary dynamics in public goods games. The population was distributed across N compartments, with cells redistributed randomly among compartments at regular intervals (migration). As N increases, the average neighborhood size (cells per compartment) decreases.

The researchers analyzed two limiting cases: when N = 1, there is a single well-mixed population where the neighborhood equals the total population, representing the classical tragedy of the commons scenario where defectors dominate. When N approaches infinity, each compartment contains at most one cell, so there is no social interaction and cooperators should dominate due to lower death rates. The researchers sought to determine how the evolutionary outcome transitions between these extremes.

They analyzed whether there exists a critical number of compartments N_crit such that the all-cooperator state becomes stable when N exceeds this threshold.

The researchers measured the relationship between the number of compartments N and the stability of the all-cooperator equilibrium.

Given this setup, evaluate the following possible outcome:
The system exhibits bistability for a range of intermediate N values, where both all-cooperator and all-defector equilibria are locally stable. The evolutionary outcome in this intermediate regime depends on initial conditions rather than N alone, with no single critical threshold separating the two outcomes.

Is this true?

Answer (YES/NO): NO